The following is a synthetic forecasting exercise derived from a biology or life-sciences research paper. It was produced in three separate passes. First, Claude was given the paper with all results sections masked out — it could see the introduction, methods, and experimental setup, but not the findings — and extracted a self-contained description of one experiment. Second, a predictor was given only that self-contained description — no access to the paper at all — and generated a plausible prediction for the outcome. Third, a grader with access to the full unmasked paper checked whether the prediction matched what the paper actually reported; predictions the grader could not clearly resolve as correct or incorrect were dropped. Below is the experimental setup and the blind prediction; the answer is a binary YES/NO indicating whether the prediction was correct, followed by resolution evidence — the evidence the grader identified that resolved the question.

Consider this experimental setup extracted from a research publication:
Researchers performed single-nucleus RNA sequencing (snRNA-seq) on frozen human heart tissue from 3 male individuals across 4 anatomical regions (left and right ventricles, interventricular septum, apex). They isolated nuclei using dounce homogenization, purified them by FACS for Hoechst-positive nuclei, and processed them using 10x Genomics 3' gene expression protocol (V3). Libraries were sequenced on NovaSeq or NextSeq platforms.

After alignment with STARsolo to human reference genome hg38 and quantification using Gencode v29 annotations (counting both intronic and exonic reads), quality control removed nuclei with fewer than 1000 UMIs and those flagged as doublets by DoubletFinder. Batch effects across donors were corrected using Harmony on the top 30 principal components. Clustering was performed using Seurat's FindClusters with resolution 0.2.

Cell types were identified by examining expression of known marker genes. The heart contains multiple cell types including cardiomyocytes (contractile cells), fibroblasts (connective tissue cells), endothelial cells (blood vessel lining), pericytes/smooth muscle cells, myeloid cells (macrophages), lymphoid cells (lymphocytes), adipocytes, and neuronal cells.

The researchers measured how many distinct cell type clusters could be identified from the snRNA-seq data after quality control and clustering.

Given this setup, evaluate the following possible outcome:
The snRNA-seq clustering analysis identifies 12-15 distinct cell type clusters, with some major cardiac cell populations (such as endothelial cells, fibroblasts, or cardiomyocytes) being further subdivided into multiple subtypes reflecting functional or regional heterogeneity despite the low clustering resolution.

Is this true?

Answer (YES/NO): NO